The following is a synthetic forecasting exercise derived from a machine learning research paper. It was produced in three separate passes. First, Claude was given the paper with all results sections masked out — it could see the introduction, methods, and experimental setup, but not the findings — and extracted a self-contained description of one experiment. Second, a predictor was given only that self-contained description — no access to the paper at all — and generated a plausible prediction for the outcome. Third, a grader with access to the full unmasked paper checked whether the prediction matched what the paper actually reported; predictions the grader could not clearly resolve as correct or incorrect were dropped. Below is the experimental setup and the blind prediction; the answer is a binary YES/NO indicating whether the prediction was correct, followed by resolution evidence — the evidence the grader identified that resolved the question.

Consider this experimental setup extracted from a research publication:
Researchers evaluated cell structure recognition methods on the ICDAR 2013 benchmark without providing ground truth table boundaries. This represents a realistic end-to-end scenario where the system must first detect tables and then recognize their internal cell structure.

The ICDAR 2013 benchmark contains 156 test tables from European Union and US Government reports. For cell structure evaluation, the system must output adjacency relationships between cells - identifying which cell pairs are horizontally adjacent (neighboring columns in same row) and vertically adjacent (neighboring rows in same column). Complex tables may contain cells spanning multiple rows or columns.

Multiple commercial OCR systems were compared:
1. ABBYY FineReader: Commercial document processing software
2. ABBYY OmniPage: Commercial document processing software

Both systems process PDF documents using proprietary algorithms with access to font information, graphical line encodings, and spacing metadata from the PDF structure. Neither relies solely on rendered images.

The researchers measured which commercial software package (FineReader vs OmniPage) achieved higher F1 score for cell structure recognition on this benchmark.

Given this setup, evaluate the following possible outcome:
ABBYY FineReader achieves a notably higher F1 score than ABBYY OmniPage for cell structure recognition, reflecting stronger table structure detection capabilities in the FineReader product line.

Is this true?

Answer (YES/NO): YES